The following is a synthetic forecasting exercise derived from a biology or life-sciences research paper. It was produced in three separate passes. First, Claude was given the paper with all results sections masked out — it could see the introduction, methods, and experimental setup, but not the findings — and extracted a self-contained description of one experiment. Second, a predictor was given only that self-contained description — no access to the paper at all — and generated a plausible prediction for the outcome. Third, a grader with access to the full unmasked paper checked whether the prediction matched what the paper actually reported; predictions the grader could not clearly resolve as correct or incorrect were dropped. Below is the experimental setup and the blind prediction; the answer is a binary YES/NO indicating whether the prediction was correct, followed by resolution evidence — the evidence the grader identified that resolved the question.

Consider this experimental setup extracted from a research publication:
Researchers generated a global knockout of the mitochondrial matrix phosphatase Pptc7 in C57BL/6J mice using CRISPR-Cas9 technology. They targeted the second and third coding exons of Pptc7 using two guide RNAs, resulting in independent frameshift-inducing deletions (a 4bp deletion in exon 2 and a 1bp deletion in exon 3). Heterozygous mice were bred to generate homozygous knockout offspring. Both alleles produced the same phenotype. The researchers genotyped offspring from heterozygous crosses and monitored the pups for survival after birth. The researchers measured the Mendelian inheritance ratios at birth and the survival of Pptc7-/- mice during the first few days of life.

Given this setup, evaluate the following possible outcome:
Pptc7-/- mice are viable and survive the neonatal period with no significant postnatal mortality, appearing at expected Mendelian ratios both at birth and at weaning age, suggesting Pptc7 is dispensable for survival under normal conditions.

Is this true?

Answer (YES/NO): NO